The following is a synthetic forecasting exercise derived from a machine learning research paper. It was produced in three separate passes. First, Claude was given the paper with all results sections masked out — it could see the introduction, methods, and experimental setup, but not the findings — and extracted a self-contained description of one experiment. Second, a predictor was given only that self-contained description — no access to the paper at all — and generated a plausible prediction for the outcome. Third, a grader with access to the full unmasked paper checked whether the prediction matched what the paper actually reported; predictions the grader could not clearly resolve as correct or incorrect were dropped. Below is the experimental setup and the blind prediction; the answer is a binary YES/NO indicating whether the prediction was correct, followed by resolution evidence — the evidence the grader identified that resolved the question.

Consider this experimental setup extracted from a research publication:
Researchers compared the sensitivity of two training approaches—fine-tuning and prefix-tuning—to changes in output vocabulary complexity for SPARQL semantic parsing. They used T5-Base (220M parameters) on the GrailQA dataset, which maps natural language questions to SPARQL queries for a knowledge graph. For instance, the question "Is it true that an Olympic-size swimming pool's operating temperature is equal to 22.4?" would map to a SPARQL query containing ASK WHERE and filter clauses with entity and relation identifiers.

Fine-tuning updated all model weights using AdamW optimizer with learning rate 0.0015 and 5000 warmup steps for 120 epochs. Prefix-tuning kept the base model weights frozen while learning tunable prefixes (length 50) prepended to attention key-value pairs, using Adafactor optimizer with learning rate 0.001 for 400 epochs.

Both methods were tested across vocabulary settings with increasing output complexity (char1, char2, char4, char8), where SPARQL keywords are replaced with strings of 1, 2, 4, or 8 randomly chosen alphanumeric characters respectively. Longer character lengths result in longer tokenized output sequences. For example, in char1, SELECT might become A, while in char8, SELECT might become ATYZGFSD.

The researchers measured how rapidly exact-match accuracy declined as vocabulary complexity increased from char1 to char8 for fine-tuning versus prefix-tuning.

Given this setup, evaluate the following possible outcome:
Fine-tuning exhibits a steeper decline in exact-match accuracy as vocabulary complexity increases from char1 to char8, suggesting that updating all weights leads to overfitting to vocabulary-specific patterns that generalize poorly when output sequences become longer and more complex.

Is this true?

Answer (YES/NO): NO